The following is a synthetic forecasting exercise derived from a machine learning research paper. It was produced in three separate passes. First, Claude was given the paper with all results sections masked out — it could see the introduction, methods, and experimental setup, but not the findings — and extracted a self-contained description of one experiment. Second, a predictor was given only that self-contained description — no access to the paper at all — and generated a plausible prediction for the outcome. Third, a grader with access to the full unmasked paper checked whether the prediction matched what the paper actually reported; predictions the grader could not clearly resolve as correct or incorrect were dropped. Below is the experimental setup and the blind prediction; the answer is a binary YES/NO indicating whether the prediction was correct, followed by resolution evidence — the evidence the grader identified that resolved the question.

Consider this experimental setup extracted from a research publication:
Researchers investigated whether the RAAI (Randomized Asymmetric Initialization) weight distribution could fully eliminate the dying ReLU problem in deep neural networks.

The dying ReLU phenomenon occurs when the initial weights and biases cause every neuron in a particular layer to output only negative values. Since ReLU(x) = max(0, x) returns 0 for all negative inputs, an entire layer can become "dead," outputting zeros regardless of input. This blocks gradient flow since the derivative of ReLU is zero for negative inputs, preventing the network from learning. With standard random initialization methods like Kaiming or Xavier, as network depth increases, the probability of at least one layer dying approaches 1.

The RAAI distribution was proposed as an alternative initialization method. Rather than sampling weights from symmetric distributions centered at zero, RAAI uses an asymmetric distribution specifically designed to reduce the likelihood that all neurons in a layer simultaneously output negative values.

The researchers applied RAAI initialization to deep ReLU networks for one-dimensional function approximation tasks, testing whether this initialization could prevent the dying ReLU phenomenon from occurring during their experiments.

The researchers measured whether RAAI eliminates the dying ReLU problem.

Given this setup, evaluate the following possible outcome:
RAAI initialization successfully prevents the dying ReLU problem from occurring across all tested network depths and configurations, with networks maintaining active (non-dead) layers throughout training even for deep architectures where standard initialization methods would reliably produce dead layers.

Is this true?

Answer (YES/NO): NO